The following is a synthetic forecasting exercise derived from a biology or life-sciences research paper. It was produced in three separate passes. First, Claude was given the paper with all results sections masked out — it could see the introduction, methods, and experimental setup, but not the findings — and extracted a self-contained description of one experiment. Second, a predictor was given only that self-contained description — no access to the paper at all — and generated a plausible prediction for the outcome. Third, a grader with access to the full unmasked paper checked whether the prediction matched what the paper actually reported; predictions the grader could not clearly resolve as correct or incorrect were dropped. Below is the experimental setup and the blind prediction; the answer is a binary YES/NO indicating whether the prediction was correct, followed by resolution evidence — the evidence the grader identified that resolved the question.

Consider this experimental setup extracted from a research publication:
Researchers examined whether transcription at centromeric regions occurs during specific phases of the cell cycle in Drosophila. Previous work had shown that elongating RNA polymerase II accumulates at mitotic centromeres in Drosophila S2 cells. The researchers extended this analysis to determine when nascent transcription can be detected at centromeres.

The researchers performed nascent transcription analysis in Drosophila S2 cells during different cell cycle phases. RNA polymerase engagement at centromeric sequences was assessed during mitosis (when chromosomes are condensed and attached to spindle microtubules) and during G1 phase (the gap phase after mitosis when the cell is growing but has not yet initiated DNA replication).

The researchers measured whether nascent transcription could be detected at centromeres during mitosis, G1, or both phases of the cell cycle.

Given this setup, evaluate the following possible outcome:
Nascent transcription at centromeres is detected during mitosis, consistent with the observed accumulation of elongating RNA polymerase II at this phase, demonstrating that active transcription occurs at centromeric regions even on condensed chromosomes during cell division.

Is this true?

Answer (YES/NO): YES